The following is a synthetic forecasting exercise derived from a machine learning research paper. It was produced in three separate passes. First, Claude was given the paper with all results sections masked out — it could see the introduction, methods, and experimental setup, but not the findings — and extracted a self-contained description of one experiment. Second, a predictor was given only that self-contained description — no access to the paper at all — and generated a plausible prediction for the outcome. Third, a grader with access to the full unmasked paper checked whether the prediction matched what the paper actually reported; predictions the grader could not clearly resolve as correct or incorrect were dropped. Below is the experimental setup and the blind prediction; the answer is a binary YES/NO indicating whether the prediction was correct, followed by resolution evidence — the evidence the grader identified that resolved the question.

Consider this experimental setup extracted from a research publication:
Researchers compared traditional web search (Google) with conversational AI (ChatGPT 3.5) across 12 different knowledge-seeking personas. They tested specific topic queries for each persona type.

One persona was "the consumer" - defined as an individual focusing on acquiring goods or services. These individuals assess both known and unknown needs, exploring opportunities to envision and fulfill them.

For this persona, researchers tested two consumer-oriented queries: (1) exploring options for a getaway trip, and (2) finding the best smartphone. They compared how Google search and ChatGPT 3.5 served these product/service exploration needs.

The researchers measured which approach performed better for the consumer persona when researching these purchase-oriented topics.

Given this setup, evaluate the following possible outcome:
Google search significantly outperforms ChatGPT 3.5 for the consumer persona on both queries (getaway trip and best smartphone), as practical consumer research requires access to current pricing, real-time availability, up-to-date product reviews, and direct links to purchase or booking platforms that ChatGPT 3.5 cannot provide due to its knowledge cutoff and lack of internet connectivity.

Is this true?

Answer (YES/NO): NO